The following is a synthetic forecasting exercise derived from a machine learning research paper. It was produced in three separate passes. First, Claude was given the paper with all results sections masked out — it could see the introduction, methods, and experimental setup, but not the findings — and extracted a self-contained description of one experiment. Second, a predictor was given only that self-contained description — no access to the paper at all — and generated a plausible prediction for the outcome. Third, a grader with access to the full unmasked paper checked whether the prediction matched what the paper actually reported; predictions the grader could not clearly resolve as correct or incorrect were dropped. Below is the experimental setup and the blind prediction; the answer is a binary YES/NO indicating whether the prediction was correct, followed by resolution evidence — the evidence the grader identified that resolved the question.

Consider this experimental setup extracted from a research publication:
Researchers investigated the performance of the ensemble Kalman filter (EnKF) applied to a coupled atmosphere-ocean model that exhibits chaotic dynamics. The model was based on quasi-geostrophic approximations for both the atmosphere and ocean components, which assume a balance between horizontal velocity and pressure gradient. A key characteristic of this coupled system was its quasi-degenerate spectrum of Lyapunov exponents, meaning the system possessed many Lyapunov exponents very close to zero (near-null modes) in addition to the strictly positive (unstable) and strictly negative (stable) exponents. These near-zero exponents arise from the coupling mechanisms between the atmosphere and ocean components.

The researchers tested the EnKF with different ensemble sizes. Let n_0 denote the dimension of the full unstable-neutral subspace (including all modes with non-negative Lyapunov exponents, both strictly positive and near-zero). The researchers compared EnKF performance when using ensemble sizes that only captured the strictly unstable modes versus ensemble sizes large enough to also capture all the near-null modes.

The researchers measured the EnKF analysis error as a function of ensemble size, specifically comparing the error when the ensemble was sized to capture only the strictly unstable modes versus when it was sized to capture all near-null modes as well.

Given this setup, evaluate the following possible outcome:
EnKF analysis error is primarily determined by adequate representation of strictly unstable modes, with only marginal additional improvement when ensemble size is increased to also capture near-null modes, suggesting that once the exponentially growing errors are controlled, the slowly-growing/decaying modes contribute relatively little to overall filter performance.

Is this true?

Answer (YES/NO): NO